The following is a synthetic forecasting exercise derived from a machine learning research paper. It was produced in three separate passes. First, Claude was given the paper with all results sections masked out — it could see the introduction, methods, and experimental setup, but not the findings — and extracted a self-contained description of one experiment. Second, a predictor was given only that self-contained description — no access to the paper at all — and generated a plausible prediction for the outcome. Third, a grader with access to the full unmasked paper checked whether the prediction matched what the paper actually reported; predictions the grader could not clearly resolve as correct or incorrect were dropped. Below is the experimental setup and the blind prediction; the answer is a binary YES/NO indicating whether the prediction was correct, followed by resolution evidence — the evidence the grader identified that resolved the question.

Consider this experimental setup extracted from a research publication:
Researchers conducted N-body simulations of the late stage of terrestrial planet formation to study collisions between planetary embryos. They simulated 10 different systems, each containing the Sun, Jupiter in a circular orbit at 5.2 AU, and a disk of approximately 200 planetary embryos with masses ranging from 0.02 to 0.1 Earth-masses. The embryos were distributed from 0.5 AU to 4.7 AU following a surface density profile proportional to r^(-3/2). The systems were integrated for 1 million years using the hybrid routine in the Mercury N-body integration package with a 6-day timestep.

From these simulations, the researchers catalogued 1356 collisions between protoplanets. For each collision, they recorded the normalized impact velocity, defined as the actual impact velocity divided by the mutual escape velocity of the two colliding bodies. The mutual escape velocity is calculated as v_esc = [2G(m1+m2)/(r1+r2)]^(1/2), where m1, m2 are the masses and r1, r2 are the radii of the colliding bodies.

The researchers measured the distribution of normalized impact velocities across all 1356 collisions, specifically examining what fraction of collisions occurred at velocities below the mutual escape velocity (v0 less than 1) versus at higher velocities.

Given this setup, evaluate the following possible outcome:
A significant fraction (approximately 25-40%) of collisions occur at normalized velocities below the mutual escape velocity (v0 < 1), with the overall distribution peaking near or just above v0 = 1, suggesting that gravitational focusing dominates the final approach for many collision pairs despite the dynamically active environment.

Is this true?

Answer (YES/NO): NO